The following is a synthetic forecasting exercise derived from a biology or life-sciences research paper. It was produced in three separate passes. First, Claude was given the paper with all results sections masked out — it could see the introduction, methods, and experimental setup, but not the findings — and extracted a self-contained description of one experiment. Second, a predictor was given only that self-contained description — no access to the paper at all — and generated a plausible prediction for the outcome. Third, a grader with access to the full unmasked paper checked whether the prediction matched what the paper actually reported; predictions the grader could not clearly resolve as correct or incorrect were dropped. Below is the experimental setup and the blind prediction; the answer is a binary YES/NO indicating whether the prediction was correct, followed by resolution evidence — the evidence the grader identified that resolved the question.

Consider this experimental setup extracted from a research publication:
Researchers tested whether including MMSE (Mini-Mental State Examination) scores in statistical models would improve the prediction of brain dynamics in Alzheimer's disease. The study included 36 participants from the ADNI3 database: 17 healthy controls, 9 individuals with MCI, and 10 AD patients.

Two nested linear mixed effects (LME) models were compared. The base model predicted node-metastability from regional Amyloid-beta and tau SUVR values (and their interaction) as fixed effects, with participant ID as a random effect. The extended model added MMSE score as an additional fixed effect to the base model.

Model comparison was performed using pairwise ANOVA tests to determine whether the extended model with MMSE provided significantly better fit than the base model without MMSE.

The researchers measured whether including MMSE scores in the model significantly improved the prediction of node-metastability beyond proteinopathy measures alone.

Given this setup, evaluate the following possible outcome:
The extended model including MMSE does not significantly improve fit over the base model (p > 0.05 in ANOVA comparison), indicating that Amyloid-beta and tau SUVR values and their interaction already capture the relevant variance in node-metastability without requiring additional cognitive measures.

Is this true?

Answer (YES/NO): YES